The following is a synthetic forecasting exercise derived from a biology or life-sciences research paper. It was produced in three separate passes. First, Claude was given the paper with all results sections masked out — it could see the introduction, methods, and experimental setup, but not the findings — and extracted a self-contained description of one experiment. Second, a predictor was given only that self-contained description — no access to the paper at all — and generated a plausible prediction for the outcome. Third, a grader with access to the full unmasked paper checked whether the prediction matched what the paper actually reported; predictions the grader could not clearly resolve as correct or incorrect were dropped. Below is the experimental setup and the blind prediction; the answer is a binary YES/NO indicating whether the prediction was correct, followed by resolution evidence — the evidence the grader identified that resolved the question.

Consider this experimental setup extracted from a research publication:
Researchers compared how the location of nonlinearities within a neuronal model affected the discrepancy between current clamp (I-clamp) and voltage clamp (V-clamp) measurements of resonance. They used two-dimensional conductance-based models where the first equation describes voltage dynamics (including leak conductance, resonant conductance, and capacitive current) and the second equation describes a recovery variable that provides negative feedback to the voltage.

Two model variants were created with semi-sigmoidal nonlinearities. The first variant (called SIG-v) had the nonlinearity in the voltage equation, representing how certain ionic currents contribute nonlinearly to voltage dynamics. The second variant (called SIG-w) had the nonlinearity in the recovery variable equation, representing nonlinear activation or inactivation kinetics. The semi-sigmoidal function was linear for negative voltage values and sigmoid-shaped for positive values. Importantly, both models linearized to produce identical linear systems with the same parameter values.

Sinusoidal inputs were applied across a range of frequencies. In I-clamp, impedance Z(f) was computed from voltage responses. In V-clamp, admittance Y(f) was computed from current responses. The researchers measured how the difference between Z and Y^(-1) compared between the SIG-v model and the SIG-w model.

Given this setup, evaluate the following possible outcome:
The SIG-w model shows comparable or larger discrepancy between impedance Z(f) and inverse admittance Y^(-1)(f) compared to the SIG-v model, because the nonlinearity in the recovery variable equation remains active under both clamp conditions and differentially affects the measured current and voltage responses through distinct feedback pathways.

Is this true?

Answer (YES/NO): NO